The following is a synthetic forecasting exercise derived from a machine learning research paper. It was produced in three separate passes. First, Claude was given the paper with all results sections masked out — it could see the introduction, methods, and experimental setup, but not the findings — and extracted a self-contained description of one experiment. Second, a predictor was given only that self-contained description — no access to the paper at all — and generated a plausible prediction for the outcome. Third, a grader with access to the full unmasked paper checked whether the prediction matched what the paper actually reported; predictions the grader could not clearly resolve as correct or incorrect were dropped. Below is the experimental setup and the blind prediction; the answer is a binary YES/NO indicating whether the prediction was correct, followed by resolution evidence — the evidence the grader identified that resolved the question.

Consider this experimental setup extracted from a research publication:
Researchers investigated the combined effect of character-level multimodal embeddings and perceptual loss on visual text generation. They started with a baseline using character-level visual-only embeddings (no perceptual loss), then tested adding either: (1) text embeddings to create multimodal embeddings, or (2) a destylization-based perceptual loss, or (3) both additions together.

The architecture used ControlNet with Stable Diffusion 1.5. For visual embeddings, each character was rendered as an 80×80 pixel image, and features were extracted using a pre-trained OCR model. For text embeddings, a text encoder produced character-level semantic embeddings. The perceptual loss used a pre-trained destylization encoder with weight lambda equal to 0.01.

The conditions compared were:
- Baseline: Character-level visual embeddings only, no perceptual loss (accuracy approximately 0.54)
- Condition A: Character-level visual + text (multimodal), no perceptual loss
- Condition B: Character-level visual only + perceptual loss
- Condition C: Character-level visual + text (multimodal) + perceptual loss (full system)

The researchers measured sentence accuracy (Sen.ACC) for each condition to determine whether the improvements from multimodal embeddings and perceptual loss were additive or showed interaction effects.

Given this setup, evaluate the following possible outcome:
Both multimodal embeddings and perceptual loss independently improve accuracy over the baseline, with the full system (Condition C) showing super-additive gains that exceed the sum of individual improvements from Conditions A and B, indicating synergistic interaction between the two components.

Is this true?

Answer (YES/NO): NO